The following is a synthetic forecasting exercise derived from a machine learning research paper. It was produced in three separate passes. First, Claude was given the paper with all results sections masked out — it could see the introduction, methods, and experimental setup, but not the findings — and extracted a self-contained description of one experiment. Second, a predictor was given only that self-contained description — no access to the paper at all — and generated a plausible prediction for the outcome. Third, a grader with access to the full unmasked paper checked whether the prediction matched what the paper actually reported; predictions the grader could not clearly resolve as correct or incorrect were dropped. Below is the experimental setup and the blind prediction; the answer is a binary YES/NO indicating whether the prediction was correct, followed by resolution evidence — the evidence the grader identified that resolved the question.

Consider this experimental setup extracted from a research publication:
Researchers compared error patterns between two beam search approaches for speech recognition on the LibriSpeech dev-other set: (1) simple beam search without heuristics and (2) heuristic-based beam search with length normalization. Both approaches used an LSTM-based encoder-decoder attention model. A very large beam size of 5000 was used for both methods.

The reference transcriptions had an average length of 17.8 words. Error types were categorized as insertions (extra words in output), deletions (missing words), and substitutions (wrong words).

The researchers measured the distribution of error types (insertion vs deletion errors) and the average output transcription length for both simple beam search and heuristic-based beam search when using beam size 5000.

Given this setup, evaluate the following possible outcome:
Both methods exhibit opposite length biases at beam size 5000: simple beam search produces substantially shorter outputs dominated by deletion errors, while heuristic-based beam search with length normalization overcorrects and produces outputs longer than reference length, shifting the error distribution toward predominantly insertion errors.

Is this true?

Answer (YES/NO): YES